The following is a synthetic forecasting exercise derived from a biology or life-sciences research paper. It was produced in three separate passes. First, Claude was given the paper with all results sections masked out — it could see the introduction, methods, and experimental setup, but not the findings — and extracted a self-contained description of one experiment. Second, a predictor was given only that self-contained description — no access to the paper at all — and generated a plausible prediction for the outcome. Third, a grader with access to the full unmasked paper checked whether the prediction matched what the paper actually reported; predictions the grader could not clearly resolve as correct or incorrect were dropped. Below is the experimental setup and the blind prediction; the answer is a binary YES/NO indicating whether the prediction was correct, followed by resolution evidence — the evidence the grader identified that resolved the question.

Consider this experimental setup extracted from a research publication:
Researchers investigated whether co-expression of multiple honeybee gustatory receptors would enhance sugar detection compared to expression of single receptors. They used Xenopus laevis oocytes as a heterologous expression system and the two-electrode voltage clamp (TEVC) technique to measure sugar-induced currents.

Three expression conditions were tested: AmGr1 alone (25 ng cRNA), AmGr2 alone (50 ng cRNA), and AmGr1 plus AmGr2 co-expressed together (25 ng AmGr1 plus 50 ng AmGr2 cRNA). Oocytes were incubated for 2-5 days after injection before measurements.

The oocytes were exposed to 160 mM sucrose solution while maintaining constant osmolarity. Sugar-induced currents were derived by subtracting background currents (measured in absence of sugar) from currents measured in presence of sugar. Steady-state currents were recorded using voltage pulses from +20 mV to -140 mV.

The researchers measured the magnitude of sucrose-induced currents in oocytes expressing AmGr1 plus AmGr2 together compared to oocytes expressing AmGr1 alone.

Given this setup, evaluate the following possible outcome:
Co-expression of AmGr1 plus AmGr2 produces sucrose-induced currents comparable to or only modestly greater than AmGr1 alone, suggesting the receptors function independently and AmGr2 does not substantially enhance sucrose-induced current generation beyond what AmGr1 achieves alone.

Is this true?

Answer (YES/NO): NO